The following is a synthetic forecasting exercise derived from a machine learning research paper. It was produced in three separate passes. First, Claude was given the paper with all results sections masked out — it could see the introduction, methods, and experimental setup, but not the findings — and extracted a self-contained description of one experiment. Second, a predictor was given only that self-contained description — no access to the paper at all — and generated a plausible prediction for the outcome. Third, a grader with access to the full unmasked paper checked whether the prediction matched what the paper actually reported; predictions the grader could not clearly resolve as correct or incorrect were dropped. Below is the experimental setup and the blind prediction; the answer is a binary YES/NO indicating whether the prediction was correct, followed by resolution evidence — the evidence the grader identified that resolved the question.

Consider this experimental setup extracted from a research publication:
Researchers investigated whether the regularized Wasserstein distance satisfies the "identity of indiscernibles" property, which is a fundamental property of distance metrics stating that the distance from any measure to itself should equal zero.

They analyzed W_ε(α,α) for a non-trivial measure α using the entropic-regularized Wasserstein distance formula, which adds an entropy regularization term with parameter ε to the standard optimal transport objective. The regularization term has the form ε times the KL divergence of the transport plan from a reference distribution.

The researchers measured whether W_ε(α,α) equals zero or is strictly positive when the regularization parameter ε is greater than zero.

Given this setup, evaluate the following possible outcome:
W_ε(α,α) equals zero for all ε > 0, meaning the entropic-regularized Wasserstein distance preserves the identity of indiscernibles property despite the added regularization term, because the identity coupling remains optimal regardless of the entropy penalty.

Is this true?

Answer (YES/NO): NO